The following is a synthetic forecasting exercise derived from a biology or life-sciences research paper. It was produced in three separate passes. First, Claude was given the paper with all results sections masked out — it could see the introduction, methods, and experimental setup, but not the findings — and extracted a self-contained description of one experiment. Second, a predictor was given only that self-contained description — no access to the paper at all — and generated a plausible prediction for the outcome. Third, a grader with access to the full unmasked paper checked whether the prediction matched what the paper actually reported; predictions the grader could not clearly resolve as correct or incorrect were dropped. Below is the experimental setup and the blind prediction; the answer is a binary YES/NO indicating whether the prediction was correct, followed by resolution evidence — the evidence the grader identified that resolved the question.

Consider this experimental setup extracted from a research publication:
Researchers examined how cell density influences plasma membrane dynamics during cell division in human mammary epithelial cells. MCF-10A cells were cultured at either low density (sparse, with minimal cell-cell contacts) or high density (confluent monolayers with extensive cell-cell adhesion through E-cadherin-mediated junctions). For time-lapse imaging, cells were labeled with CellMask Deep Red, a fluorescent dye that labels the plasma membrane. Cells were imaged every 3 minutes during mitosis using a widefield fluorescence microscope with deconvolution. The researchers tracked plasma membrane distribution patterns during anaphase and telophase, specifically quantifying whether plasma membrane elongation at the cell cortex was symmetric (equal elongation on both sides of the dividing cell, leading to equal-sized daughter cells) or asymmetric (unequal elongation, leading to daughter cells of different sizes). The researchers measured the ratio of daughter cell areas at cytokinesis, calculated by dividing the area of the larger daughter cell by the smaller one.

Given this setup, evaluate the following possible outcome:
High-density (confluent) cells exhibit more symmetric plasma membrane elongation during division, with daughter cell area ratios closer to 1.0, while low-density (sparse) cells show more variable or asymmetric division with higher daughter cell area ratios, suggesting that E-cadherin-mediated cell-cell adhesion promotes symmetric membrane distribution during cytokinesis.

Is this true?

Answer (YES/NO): YES